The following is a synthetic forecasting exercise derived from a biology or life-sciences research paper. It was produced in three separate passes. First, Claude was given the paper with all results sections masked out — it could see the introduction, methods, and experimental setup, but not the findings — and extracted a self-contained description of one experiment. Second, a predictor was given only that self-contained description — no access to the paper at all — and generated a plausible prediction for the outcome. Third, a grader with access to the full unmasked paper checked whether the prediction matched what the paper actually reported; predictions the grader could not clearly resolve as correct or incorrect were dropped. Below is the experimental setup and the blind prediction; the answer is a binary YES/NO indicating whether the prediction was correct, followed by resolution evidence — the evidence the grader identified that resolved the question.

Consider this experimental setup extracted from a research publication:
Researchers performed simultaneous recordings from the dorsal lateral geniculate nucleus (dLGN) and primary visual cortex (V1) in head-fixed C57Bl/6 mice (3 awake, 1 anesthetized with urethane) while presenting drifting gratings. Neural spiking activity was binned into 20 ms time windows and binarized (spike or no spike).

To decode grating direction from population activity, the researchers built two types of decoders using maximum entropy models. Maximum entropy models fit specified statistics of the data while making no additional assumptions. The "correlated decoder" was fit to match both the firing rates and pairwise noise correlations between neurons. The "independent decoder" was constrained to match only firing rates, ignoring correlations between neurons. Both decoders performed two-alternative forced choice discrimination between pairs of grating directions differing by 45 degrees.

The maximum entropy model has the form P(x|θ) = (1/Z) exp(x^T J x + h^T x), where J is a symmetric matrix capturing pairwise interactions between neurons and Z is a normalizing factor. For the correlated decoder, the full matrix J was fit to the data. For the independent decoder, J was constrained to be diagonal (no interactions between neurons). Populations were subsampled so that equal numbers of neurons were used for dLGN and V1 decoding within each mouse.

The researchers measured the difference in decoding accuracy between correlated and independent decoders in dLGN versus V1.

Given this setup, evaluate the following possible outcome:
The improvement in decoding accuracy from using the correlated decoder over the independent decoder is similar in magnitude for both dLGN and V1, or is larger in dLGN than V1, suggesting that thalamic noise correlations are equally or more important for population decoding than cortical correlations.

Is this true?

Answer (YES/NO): YES